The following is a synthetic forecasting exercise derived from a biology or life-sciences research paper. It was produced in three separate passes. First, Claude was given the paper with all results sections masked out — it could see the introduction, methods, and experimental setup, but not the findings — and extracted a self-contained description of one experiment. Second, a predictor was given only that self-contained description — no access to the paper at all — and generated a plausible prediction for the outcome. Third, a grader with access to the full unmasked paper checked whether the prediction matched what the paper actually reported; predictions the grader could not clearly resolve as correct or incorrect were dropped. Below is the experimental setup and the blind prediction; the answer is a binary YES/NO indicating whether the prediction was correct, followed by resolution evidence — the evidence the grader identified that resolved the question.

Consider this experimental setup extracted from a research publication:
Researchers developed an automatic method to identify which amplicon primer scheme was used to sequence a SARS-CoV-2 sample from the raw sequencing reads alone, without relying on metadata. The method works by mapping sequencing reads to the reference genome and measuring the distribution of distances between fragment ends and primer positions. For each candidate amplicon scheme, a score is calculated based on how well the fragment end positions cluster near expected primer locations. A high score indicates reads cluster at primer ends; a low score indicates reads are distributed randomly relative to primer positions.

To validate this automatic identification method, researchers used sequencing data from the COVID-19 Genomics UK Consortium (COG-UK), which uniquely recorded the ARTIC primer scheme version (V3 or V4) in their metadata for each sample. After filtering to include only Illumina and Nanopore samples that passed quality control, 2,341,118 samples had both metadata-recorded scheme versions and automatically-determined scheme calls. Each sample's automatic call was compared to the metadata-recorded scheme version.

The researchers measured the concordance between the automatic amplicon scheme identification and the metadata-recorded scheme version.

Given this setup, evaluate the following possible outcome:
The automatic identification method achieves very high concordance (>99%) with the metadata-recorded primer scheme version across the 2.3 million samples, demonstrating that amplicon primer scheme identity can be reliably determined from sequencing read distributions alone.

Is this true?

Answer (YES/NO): YES